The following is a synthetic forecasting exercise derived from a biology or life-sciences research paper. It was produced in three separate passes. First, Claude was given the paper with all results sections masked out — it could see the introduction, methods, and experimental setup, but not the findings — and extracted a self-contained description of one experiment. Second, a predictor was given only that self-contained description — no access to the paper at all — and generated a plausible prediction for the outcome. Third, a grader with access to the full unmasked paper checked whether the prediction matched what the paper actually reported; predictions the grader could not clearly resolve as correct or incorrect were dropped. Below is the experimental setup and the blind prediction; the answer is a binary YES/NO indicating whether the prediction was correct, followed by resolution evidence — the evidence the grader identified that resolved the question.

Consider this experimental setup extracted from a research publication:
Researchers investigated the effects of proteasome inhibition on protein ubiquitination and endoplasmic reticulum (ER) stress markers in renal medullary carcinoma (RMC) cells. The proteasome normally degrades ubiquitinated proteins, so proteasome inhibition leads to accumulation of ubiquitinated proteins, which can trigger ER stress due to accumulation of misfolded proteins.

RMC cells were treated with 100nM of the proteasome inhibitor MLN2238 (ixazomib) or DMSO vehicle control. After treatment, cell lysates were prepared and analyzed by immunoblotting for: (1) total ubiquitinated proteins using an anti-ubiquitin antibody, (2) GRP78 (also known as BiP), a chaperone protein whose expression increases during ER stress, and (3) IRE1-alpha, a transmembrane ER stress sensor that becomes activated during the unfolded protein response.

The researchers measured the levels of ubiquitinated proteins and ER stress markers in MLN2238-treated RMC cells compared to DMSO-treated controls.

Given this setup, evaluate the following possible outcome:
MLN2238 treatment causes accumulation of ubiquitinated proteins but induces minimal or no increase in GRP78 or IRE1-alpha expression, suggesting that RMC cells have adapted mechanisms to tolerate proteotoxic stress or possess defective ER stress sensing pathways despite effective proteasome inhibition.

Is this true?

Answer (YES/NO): NO